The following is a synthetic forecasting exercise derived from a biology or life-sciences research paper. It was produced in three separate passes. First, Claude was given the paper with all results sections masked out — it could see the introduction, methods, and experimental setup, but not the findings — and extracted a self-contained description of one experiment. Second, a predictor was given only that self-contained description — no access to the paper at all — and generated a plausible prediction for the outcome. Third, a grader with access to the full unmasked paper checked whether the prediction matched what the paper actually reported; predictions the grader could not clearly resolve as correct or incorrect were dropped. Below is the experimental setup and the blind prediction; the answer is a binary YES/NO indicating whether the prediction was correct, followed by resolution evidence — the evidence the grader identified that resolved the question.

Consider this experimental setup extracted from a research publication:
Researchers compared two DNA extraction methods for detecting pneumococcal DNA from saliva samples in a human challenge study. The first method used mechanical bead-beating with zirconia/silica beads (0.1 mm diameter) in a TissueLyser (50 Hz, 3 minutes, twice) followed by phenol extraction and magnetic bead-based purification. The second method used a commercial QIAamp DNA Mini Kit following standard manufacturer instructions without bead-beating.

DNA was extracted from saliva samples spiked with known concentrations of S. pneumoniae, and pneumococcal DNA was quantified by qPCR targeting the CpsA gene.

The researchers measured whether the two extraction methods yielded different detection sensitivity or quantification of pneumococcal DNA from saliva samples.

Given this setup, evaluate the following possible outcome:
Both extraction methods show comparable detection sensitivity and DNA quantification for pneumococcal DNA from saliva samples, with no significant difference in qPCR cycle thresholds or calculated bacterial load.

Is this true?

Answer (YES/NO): YES